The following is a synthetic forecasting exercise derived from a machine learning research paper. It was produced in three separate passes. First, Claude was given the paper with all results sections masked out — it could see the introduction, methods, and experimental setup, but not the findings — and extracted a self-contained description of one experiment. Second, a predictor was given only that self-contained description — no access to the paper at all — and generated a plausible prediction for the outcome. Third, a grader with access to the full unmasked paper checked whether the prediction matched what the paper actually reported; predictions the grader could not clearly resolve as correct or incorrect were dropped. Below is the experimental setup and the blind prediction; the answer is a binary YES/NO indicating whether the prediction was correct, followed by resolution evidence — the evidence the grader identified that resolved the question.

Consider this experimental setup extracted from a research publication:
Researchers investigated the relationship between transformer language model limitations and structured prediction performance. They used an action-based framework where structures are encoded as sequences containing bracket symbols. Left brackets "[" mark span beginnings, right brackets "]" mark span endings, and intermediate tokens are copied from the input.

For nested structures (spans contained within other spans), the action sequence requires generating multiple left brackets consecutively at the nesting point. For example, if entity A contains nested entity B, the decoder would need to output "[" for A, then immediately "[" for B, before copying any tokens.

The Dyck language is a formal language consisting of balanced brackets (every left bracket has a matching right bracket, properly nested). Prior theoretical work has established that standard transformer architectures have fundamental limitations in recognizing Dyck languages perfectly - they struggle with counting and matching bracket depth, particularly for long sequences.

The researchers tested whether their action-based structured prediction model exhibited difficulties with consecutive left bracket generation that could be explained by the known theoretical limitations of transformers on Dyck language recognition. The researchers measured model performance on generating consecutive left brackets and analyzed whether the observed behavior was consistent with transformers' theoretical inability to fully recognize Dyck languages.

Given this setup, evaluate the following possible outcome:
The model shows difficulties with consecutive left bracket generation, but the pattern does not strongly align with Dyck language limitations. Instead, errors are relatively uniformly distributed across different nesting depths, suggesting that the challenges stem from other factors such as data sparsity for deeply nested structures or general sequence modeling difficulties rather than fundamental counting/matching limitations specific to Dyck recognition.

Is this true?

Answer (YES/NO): NO